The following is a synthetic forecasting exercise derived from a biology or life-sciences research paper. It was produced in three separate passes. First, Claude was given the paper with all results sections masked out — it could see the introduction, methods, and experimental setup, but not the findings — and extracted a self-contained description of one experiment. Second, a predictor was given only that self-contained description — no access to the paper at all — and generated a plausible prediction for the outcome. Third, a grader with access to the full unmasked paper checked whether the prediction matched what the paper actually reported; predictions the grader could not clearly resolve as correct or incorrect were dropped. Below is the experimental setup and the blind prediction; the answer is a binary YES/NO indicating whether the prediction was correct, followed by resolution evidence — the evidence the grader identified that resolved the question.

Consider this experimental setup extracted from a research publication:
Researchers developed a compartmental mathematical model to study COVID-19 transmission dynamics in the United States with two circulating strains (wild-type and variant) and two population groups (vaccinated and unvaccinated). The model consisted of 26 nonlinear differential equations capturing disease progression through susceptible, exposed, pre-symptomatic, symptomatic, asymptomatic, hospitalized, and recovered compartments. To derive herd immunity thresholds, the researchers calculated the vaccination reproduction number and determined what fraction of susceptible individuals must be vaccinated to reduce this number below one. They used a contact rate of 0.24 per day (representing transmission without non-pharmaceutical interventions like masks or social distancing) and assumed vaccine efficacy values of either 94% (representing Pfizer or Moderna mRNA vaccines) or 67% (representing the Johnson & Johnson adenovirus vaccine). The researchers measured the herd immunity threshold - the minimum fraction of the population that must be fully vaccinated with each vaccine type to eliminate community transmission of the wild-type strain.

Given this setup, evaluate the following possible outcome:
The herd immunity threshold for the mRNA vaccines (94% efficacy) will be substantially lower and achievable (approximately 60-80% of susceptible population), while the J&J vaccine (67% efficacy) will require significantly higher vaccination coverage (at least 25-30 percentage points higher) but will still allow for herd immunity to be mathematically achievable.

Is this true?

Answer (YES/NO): YES